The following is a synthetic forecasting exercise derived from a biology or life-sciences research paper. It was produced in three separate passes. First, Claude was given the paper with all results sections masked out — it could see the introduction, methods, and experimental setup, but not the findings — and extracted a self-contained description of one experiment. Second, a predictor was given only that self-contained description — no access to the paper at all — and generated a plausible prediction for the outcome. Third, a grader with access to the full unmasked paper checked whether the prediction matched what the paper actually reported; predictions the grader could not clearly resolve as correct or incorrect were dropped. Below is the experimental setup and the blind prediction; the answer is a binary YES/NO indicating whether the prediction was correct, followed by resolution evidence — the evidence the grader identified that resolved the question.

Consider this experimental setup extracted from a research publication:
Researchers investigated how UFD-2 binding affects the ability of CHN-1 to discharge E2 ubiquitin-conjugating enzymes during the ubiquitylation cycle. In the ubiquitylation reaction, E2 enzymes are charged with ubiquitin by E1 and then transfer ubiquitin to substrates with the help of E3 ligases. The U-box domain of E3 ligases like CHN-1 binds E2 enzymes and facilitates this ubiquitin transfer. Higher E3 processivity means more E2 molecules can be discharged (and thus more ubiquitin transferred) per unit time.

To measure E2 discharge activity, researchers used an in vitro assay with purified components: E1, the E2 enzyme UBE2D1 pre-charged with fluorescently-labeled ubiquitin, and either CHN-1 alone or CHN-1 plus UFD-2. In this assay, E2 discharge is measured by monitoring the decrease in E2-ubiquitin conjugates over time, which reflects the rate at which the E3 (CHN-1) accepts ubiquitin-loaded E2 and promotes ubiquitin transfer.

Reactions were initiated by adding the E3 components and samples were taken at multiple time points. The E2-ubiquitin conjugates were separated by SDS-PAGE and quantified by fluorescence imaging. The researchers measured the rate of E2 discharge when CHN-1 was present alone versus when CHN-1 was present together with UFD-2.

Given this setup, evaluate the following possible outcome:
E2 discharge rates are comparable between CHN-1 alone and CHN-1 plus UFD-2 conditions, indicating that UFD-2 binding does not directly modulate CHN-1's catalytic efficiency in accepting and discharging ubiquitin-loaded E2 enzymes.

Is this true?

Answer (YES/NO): NO